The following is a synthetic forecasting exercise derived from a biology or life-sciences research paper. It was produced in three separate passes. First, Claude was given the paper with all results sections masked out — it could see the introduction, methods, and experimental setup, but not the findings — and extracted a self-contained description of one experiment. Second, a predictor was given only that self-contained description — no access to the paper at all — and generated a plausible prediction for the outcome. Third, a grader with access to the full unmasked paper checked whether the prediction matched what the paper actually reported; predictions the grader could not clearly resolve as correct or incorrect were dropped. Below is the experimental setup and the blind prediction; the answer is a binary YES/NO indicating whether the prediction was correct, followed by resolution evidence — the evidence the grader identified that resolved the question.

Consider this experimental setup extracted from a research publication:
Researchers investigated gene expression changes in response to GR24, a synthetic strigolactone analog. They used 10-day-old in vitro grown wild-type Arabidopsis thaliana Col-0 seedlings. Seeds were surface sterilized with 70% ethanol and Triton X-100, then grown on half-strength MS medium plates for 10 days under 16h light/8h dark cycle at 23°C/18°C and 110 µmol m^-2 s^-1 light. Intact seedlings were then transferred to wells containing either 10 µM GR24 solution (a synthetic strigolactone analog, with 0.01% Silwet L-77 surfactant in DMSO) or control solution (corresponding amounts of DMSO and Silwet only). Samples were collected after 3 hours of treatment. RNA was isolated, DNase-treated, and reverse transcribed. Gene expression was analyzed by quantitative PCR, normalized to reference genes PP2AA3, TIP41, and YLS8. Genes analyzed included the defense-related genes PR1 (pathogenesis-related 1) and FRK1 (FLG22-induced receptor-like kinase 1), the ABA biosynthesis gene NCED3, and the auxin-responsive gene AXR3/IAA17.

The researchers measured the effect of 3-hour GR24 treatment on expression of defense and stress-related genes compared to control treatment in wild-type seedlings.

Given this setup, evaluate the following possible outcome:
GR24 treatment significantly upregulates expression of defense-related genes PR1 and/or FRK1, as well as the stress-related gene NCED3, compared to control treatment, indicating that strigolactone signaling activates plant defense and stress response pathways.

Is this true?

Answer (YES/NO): NO